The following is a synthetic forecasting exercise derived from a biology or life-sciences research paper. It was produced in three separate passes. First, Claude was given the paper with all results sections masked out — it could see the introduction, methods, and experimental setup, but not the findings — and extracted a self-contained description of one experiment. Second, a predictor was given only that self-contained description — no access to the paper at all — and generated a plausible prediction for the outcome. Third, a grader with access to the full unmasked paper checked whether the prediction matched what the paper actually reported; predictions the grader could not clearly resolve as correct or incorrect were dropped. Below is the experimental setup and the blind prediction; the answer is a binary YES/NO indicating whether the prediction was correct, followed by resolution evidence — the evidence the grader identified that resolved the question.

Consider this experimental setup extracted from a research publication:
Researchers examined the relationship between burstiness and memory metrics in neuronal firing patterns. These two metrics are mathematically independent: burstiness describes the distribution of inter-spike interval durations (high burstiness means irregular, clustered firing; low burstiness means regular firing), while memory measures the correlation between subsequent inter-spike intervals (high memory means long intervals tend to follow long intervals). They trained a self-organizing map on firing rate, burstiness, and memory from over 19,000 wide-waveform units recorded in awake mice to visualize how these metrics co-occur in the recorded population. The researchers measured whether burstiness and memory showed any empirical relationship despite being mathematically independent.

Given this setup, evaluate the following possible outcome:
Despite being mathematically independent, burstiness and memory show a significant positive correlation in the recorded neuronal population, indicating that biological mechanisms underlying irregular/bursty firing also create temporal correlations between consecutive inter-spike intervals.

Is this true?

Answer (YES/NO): NO